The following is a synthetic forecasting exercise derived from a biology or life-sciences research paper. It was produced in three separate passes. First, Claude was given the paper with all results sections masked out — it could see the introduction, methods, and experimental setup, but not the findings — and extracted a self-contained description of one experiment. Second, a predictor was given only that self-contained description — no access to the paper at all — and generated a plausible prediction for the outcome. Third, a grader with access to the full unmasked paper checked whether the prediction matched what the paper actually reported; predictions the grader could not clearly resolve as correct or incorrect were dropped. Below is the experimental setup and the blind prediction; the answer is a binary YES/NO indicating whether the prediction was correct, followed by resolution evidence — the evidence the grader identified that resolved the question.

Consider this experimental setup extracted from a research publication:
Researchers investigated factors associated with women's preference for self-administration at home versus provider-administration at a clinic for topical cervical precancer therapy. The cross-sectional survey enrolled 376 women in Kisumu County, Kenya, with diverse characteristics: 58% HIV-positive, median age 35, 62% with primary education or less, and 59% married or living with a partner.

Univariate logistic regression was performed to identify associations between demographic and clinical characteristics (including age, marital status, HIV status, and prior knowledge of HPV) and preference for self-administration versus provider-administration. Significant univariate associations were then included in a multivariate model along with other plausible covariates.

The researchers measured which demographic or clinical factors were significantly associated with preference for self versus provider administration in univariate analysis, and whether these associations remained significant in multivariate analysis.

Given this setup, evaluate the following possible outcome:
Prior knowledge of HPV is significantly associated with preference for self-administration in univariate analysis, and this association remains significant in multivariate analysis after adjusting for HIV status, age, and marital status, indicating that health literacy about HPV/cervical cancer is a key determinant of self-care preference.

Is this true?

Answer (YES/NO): NO